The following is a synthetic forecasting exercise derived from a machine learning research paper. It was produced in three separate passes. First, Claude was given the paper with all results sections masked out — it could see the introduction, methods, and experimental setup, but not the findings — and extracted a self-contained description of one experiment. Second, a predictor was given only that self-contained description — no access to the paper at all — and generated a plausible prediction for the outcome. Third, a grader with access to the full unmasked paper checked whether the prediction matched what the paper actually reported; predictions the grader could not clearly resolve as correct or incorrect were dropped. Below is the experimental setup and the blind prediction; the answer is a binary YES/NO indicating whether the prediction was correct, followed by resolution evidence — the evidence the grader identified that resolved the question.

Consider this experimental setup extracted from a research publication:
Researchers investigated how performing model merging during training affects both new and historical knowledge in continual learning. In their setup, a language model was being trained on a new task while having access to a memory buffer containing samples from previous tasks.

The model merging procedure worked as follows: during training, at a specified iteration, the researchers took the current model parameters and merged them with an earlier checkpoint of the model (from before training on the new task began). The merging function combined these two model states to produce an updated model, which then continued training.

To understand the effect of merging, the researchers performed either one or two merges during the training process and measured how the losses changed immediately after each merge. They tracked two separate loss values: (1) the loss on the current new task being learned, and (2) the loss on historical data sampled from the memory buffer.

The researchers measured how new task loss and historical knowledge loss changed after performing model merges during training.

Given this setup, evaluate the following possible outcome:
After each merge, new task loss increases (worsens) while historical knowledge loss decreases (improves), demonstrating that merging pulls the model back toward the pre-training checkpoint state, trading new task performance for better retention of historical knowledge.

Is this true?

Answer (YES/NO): YES